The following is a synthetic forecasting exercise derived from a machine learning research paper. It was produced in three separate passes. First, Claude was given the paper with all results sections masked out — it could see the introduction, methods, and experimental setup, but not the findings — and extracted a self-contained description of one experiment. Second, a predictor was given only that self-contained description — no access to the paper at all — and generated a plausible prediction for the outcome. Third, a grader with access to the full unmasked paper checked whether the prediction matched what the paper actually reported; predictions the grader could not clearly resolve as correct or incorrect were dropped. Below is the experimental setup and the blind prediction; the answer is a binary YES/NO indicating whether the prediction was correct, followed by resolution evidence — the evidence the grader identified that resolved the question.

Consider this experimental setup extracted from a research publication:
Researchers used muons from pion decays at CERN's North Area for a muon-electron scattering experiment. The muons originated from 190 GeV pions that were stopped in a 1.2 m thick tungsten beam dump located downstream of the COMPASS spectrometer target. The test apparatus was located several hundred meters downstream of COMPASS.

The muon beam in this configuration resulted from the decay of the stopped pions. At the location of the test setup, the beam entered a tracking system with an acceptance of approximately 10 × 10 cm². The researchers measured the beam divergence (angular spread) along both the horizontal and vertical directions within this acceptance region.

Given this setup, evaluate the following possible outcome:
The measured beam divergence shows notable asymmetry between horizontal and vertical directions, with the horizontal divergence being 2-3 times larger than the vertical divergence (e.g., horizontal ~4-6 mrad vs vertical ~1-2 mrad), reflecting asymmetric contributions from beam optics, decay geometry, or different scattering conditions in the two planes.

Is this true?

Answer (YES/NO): NO